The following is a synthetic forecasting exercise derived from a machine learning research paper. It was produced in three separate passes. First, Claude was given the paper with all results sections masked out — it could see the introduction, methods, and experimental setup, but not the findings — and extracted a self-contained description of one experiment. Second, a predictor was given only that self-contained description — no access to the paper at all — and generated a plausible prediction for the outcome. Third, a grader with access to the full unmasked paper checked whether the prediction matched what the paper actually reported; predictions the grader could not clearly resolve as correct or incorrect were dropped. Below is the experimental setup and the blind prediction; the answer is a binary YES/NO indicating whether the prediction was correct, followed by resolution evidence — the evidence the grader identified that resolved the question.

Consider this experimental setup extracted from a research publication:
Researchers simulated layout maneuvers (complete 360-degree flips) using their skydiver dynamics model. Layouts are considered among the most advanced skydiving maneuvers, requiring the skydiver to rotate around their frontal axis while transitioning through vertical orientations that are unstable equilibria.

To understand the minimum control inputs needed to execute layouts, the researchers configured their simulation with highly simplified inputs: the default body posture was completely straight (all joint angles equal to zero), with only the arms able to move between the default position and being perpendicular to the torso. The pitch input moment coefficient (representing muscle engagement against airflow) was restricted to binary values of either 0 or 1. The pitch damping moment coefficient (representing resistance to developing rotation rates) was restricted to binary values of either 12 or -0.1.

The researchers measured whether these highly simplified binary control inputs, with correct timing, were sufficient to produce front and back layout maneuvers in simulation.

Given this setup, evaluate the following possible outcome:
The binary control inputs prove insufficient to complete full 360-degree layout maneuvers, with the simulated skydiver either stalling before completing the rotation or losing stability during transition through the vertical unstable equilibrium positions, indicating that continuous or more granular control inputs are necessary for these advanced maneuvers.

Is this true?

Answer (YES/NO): NO